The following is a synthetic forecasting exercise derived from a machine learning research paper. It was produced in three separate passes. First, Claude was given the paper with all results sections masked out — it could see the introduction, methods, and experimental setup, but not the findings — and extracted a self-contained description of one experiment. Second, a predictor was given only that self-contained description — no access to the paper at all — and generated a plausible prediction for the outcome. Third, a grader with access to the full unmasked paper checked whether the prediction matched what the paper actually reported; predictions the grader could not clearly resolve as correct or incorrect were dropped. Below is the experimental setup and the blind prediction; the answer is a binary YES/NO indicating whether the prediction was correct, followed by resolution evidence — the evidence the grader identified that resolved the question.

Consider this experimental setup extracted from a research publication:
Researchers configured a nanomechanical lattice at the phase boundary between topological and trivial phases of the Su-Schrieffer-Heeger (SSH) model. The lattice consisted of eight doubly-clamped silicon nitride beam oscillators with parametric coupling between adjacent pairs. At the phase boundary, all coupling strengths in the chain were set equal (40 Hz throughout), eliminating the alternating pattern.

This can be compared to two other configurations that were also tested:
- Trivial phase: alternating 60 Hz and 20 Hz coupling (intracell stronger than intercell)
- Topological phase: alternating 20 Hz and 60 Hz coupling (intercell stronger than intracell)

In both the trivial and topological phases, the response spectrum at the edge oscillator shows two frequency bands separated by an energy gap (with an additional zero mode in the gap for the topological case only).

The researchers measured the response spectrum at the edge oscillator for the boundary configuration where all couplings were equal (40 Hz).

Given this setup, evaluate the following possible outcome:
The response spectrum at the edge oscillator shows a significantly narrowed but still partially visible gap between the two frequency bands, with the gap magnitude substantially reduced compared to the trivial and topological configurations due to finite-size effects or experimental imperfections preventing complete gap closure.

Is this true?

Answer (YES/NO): NO